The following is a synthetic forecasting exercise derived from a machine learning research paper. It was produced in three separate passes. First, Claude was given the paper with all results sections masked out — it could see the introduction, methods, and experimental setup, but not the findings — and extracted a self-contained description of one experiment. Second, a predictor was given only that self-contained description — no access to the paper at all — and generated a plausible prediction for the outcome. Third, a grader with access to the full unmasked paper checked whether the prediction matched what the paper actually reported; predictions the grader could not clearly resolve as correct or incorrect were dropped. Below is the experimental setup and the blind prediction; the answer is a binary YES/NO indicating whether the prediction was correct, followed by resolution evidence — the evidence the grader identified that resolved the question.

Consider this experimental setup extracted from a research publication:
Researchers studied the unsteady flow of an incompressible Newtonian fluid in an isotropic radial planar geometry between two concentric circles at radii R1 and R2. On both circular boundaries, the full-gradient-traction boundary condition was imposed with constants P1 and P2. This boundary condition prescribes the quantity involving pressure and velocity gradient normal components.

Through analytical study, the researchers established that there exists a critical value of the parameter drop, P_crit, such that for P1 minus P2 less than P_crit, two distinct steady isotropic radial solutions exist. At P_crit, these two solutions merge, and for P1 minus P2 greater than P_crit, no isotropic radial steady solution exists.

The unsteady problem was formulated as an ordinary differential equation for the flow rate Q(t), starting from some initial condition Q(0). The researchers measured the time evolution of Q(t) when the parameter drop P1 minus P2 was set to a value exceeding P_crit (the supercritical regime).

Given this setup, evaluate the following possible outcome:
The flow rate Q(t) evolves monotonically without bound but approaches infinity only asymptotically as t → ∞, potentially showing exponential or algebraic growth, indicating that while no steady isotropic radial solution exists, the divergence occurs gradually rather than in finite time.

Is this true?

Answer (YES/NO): NO